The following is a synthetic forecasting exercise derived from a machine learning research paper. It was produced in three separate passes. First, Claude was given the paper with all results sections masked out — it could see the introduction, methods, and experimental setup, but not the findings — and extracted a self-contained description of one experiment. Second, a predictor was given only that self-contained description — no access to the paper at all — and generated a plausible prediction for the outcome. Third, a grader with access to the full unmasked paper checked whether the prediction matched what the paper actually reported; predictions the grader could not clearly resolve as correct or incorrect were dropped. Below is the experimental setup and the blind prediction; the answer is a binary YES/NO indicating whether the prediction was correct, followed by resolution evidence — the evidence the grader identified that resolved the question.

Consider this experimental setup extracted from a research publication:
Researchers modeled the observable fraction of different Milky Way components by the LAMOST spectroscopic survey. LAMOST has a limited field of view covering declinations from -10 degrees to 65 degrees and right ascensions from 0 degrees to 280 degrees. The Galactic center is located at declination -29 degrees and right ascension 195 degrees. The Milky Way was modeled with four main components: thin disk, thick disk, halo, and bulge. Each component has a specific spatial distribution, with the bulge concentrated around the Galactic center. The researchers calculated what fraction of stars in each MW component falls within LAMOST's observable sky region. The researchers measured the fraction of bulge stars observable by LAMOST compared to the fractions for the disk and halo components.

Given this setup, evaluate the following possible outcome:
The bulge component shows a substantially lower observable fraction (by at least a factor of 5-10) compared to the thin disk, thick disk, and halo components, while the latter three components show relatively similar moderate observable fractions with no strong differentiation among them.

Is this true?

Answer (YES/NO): YES